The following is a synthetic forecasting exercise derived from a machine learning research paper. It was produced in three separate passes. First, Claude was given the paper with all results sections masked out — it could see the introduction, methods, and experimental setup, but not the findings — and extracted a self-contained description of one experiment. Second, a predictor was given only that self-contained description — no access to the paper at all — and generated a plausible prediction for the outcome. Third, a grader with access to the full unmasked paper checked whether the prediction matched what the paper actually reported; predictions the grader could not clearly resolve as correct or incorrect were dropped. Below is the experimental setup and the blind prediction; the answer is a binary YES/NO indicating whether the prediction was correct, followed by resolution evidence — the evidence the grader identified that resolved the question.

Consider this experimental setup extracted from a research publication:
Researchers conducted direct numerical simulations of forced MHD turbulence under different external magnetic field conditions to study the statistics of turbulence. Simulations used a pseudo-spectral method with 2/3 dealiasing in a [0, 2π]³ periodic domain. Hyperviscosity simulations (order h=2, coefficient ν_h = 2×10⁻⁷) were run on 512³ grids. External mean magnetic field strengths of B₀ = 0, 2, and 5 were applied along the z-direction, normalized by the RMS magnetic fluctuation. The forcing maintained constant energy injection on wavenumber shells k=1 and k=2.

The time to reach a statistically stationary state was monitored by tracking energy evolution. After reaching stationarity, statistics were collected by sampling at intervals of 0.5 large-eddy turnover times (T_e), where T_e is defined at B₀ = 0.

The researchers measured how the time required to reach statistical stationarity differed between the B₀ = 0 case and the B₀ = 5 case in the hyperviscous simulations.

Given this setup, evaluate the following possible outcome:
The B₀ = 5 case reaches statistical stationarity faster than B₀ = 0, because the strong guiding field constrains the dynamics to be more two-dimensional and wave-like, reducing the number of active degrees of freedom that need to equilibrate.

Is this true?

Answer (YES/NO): NO